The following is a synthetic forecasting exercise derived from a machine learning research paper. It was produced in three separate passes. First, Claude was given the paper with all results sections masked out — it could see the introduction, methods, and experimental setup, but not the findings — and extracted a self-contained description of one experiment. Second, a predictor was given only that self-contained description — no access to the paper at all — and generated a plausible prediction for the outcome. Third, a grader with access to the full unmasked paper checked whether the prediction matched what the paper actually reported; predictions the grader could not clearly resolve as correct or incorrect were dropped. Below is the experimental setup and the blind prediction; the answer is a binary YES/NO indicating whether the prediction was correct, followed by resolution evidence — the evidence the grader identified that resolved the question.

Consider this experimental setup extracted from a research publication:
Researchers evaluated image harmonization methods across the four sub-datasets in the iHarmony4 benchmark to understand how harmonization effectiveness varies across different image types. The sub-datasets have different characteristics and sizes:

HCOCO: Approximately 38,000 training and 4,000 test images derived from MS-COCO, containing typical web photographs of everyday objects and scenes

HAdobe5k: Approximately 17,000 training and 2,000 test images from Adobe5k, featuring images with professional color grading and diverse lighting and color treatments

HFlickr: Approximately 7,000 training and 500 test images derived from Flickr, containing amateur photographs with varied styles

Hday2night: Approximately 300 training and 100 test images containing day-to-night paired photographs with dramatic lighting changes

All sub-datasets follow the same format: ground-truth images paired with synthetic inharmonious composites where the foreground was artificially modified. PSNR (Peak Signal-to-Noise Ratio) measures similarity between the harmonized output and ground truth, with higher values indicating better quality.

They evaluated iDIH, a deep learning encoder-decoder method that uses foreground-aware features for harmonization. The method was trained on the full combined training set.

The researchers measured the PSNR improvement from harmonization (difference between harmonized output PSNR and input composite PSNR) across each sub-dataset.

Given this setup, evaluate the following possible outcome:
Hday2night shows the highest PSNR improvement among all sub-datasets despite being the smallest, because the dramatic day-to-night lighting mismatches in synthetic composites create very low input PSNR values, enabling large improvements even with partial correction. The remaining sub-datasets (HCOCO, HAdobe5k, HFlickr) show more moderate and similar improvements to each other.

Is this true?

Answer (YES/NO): NO